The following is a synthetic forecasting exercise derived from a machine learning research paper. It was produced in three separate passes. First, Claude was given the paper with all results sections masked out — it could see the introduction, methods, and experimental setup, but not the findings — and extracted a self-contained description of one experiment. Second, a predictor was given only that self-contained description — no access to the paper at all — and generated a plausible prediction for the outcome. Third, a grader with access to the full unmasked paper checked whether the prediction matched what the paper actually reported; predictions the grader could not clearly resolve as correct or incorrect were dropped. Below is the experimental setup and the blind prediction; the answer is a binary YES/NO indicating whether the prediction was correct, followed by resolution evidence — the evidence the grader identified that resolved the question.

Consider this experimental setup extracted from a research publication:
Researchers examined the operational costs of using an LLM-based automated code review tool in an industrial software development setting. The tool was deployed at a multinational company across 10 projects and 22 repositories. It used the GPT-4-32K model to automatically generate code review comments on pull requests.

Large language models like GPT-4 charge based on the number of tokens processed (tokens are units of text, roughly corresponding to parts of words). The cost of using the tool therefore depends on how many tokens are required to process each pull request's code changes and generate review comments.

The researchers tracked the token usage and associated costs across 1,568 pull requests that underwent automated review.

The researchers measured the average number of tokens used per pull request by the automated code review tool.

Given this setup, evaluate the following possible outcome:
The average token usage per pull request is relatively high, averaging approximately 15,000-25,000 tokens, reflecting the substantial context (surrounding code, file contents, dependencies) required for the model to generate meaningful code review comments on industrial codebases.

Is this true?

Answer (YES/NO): NO